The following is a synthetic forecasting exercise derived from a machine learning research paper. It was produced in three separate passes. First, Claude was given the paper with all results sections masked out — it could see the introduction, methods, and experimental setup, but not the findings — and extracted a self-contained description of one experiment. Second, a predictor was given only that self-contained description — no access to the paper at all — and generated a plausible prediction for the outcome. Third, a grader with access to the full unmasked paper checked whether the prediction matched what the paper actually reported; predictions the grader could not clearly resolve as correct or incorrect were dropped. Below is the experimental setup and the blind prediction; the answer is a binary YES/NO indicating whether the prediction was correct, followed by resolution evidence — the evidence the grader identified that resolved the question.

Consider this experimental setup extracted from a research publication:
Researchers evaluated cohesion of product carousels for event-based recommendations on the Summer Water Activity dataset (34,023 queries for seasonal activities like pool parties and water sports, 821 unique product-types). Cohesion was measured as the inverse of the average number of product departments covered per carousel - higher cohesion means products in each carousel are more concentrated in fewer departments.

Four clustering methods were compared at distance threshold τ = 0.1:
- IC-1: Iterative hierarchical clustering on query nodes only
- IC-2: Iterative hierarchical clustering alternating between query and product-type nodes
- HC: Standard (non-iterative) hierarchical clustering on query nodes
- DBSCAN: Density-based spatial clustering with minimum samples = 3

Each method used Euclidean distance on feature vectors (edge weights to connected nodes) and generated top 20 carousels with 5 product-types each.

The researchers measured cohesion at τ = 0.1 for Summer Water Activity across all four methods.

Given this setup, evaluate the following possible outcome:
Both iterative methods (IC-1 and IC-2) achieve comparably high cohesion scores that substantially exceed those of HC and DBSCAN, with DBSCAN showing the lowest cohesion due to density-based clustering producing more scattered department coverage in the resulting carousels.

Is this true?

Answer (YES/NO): NO